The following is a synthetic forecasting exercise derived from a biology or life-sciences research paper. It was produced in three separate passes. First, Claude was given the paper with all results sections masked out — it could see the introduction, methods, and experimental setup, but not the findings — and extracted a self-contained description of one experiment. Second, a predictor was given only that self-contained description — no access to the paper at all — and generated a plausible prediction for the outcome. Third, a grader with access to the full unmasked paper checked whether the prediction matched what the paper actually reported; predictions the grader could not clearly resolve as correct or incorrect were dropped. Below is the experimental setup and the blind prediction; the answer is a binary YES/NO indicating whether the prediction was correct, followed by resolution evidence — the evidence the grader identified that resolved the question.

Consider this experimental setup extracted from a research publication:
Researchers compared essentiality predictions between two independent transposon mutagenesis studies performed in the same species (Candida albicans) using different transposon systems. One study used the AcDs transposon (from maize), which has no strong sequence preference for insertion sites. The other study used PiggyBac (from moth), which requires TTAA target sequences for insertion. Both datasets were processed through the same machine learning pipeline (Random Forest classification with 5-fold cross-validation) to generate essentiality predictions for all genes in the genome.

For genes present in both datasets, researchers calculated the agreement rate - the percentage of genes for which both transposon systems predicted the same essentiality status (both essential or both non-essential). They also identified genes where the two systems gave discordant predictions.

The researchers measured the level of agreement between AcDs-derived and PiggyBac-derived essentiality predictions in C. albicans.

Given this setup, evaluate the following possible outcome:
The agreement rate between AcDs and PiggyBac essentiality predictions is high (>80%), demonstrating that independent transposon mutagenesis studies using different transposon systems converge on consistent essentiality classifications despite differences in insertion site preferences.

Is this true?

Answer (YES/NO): NO